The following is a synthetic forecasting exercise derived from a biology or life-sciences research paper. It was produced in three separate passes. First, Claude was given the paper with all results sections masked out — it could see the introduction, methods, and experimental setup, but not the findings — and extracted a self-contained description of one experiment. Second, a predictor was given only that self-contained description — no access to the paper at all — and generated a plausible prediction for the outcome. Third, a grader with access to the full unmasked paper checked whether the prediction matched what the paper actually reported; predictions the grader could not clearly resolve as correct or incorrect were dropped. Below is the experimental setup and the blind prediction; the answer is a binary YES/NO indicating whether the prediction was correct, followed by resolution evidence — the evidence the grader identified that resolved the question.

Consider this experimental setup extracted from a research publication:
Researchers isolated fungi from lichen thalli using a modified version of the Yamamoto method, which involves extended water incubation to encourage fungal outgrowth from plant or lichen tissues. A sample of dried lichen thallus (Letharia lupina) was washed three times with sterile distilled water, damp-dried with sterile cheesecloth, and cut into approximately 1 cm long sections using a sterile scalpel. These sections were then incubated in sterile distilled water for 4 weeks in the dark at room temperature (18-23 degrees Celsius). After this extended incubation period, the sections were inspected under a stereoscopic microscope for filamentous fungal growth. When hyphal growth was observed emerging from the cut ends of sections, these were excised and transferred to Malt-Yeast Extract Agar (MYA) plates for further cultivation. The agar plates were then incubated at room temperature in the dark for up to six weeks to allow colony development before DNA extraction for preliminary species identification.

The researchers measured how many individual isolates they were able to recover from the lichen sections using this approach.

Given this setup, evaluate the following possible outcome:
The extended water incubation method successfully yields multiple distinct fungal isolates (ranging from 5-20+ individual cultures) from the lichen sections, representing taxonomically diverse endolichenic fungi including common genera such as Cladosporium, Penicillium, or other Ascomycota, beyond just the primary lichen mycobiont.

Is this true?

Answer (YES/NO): NO